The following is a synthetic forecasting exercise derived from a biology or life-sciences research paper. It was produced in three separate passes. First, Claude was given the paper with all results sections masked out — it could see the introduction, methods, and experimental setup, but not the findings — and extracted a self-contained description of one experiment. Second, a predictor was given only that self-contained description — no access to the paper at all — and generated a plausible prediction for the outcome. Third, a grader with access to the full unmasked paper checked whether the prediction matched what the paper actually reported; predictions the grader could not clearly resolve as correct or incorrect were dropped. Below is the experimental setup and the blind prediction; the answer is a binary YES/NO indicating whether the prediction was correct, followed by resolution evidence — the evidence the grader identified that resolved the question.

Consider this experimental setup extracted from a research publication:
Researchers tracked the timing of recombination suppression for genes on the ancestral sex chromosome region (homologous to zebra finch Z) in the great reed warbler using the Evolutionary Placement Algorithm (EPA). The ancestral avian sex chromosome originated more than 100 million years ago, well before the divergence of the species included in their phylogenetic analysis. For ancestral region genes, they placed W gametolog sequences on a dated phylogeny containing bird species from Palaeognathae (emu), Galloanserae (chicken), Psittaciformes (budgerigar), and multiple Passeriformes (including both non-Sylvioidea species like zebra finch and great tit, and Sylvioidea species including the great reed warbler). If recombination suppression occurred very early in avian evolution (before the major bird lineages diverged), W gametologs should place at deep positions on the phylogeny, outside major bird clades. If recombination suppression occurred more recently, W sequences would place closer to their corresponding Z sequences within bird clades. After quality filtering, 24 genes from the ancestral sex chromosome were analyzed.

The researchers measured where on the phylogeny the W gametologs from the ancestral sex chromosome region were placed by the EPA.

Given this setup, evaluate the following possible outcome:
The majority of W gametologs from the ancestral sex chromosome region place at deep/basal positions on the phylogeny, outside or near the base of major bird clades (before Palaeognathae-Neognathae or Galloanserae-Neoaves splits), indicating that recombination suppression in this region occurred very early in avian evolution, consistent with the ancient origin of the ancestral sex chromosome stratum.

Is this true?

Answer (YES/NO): NO